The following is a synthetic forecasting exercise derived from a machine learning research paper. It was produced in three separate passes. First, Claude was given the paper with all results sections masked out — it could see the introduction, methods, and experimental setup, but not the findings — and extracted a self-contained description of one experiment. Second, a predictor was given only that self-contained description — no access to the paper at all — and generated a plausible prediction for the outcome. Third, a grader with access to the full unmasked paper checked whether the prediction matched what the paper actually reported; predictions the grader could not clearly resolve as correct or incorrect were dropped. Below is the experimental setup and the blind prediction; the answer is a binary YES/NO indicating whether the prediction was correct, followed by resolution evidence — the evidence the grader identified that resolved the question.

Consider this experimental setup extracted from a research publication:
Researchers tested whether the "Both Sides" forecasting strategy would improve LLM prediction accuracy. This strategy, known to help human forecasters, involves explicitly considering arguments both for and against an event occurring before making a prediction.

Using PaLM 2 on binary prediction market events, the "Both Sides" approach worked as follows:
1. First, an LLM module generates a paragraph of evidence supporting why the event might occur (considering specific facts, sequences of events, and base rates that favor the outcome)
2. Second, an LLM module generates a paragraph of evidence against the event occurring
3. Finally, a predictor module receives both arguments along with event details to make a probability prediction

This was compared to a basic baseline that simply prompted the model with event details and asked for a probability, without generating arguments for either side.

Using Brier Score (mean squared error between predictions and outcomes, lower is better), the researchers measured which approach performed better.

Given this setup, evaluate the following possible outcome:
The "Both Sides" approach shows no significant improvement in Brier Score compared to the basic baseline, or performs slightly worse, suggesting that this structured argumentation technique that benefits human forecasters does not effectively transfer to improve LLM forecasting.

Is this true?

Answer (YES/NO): YES